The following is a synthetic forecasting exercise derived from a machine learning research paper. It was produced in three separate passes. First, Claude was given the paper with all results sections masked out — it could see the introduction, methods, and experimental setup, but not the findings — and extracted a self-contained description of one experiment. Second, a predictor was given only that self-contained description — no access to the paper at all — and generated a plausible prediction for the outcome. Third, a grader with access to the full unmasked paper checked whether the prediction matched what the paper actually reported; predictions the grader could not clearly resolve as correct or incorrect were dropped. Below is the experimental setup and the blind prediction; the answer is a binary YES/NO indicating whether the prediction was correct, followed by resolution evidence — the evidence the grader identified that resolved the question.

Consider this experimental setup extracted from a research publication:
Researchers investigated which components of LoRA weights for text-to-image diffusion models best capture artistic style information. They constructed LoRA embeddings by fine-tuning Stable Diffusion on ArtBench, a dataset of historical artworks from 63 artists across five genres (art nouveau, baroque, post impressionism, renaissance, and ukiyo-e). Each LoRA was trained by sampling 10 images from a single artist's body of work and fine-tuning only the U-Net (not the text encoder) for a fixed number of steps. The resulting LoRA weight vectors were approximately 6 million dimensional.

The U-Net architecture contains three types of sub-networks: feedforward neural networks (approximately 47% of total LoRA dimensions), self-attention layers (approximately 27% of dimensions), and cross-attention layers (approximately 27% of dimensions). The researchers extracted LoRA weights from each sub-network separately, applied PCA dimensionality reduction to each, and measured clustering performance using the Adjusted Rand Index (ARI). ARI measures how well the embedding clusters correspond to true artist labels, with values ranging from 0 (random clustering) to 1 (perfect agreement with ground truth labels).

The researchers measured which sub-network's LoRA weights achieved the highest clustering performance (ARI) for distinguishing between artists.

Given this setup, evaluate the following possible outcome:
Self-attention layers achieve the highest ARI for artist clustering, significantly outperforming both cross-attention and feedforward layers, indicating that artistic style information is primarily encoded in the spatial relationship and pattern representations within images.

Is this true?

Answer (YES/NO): NO